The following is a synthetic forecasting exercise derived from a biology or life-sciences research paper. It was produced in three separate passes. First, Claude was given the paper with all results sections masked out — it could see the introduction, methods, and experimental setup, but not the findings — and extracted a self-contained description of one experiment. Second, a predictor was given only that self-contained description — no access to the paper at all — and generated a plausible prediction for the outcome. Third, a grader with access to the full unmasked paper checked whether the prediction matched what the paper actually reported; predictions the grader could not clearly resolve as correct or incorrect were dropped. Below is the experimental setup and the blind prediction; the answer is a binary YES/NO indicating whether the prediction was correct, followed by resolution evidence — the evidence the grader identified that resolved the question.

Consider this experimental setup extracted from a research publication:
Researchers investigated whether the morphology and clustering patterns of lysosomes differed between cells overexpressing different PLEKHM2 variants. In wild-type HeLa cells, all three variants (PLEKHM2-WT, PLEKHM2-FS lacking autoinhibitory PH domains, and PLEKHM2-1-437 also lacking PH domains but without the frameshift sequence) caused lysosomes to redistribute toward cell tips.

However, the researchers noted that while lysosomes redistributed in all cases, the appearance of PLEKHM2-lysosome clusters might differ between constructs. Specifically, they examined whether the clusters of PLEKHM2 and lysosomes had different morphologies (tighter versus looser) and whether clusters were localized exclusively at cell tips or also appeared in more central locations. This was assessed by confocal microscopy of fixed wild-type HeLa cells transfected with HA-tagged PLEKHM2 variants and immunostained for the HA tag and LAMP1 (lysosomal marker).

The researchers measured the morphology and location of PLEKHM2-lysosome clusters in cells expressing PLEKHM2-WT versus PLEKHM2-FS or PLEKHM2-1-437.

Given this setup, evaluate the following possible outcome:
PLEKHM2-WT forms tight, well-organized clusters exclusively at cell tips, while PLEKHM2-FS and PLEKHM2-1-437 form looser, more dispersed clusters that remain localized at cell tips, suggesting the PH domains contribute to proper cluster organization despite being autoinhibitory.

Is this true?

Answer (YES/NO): NO